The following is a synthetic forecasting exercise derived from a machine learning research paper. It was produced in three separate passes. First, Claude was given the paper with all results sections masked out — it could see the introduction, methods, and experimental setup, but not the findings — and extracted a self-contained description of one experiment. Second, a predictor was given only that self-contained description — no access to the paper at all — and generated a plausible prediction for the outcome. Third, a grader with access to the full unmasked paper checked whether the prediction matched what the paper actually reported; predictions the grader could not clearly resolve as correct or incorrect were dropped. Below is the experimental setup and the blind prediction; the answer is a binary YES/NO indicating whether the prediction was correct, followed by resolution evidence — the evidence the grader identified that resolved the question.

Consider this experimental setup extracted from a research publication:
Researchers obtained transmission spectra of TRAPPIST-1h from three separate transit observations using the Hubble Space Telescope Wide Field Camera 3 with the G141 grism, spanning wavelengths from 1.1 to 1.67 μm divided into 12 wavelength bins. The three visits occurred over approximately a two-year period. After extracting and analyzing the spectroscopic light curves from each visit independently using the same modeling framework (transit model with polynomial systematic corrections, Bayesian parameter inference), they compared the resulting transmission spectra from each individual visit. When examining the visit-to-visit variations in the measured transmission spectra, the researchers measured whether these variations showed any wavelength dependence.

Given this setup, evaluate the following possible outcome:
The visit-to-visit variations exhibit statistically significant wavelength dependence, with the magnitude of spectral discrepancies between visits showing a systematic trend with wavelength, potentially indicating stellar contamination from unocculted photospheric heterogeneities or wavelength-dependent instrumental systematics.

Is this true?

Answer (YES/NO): NO